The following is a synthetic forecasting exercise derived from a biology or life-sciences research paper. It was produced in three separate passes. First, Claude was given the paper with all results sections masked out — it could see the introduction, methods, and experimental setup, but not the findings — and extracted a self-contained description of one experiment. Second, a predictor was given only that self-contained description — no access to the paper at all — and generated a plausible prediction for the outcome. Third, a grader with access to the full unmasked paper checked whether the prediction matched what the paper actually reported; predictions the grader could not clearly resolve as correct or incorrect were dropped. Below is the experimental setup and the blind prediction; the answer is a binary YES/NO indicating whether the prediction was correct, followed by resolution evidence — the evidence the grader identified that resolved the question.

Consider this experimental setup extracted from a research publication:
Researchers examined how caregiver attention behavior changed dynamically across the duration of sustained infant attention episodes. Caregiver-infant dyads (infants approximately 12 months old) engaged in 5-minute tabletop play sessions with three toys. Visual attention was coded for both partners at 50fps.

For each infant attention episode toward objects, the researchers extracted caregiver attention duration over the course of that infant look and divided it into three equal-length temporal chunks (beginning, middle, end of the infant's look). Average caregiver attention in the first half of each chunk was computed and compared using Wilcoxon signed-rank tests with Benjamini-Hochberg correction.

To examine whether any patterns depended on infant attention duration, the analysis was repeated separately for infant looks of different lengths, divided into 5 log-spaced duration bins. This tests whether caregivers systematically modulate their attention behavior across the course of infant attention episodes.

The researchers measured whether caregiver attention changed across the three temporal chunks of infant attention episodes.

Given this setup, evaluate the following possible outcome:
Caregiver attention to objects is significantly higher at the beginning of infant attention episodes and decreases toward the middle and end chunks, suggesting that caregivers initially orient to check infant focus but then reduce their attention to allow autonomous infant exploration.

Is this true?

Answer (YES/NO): NO